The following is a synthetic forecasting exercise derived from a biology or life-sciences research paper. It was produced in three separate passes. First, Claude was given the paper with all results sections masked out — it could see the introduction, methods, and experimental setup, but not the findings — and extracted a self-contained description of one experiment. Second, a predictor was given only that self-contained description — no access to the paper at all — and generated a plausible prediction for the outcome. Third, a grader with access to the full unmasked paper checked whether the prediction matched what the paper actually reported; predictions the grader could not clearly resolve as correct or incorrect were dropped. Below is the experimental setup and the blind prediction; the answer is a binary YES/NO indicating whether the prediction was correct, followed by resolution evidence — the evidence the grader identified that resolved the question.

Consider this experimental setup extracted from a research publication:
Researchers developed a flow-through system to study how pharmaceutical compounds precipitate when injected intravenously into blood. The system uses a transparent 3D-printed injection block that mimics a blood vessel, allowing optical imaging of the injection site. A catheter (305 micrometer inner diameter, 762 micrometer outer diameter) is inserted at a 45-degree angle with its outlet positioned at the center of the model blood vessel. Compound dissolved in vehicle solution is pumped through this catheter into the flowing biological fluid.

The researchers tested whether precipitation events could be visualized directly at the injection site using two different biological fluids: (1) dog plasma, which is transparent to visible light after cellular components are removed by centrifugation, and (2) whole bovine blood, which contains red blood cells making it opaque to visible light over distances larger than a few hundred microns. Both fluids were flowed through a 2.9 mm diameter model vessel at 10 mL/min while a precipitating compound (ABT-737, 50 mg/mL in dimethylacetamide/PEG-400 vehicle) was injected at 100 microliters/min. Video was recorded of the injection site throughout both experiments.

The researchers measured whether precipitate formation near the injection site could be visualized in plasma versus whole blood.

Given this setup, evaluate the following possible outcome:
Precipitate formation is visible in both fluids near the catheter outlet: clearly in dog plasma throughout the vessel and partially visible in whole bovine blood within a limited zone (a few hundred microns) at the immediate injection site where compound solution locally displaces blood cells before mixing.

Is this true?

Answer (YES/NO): NO